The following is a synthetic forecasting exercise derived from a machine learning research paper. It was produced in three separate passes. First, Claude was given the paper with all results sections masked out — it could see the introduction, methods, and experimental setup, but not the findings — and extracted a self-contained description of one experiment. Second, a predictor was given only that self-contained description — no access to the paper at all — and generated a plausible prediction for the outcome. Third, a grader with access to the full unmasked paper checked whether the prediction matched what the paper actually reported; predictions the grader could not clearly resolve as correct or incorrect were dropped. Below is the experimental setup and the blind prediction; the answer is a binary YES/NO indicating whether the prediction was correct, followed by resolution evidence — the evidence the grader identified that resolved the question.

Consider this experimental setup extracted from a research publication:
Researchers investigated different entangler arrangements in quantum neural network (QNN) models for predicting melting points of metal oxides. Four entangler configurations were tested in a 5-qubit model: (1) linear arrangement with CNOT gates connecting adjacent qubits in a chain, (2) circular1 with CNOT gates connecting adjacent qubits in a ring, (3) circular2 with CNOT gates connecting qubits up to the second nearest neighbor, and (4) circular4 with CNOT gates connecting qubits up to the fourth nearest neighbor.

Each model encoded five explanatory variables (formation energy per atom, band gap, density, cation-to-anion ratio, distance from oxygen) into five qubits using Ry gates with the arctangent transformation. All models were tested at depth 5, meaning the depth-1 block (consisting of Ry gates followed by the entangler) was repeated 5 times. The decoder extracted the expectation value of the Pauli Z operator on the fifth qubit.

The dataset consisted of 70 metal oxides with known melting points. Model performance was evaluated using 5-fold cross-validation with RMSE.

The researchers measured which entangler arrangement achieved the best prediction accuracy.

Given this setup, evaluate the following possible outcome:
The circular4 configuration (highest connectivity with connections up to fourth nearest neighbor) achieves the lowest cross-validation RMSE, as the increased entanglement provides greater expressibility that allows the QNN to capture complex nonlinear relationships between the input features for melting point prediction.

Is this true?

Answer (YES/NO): NO